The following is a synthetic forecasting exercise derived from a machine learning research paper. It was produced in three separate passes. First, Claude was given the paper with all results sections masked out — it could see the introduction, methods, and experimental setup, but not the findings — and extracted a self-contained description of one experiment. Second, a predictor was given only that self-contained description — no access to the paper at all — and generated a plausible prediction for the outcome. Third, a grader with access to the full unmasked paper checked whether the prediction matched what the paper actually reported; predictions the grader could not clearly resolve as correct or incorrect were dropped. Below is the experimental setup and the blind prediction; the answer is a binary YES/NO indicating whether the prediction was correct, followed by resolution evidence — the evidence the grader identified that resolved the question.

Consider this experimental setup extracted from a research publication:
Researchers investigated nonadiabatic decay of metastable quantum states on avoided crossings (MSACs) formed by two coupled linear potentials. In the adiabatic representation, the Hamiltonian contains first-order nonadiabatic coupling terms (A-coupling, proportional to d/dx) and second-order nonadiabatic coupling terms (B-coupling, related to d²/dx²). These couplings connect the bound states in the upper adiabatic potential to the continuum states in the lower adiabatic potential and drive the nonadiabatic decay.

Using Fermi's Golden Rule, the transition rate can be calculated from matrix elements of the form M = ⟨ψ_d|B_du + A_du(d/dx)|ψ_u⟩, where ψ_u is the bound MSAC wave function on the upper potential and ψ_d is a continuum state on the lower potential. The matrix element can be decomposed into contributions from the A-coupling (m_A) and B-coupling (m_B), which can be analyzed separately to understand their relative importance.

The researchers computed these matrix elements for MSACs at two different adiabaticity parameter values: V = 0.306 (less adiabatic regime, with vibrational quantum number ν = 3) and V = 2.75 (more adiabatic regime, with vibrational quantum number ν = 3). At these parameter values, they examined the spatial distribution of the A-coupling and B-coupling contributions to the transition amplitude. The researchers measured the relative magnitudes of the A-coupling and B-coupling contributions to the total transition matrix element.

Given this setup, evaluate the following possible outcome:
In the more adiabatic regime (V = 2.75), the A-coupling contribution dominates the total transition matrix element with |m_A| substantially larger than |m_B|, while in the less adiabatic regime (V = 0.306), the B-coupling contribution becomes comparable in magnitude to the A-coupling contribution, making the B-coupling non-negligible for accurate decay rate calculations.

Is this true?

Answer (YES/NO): NO